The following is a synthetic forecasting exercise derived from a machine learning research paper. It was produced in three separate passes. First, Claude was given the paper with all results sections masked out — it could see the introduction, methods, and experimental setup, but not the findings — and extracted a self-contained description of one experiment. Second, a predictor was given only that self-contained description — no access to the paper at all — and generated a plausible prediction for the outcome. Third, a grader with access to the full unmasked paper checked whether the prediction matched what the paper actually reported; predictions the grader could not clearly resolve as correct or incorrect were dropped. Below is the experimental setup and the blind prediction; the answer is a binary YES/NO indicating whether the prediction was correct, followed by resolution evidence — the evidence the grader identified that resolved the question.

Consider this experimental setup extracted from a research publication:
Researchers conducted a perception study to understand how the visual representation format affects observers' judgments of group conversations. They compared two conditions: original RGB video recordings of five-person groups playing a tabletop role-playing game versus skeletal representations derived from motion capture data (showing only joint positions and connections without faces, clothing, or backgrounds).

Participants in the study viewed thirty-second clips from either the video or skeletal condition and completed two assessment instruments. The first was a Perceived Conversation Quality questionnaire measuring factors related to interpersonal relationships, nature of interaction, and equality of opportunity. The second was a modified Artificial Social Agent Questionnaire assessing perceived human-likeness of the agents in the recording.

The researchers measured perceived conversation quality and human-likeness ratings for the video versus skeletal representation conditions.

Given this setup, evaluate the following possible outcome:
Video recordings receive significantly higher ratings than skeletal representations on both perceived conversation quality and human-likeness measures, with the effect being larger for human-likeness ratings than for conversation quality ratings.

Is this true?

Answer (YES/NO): YES